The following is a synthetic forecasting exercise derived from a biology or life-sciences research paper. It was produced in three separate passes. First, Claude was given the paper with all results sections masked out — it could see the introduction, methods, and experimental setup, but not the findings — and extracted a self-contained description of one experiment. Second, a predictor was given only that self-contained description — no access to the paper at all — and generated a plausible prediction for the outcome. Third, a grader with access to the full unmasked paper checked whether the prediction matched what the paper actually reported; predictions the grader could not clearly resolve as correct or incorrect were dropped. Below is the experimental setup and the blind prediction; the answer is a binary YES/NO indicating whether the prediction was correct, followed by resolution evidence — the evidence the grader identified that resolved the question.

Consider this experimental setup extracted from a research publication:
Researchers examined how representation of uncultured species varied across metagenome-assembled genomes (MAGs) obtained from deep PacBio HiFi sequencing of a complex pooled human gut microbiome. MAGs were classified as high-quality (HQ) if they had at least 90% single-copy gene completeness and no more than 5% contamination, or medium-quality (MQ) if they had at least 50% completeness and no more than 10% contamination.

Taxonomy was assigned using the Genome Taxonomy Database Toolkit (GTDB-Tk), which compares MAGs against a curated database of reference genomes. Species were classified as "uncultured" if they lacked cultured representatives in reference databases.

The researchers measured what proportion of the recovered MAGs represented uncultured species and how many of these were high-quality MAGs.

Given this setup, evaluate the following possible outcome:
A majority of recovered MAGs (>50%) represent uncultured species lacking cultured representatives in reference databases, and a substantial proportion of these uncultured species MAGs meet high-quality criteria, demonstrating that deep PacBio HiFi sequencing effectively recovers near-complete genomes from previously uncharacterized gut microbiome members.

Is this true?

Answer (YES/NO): NO